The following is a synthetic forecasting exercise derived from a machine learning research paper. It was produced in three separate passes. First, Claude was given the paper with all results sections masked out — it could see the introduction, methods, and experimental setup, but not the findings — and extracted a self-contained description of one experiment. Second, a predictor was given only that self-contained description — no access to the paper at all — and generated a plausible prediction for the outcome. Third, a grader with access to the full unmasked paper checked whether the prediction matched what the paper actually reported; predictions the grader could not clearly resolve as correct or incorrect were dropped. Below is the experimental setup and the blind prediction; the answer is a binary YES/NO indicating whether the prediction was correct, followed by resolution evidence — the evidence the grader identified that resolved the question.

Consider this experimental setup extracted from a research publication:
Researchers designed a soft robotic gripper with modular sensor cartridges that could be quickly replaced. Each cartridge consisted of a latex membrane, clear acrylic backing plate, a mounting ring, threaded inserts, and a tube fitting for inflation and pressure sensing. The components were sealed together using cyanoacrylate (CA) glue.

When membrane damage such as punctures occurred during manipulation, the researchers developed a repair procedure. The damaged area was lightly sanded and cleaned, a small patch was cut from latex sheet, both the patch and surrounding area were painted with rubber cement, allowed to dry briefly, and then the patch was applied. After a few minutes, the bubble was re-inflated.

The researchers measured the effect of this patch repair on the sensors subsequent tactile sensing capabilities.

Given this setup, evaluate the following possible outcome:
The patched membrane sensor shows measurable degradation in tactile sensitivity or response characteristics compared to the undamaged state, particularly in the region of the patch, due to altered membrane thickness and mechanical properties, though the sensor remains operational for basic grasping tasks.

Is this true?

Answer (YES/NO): NO